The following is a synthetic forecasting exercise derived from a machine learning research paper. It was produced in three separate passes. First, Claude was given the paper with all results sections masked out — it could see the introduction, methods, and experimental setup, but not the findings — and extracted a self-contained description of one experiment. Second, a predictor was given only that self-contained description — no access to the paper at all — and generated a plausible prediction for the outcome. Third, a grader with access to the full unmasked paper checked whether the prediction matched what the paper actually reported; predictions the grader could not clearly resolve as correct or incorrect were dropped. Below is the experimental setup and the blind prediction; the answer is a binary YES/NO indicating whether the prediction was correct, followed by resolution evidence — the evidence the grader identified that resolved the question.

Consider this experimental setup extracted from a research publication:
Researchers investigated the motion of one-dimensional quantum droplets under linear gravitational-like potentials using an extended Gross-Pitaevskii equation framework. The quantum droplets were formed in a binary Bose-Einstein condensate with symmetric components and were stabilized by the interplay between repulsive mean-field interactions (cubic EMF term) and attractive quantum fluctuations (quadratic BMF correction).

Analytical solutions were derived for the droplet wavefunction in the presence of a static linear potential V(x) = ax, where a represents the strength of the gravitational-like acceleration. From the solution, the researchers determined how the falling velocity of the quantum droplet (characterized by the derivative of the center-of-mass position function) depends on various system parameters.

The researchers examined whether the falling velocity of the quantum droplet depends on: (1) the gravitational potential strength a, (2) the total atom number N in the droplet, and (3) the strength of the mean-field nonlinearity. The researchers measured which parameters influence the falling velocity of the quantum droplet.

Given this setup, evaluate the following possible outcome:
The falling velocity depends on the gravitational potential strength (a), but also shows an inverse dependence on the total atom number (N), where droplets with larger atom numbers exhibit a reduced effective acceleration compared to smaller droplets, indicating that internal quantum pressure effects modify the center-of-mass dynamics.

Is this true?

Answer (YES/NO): NO